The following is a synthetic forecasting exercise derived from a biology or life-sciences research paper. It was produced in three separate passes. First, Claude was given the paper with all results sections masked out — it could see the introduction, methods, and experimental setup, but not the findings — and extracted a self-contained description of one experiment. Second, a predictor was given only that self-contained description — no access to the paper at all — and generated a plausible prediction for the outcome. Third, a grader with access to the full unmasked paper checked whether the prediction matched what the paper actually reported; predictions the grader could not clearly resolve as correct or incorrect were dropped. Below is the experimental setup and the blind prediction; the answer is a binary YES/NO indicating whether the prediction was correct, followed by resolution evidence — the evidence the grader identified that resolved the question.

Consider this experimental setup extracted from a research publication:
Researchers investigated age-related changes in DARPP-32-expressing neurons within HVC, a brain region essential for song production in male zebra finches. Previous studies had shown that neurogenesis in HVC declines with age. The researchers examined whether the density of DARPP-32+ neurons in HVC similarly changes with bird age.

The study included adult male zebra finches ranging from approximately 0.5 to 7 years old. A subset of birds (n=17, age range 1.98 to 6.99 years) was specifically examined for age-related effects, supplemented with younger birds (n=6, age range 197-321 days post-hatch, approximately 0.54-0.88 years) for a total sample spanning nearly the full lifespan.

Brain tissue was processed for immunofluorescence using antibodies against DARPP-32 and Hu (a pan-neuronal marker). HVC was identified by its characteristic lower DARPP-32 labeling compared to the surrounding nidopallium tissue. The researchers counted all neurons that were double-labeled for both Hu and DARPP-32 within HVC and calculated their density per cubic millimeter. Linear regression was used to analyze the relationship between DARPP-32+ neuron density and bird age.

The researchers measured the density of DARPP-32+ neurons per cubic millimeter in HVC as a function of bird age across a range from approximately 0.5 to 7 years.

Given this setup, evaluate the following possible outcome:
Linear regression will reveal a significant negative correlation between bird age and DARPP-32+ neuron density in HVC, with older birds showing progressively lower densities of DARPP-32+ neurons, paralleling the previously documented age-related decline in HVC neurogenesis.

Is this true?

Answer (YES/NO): YES